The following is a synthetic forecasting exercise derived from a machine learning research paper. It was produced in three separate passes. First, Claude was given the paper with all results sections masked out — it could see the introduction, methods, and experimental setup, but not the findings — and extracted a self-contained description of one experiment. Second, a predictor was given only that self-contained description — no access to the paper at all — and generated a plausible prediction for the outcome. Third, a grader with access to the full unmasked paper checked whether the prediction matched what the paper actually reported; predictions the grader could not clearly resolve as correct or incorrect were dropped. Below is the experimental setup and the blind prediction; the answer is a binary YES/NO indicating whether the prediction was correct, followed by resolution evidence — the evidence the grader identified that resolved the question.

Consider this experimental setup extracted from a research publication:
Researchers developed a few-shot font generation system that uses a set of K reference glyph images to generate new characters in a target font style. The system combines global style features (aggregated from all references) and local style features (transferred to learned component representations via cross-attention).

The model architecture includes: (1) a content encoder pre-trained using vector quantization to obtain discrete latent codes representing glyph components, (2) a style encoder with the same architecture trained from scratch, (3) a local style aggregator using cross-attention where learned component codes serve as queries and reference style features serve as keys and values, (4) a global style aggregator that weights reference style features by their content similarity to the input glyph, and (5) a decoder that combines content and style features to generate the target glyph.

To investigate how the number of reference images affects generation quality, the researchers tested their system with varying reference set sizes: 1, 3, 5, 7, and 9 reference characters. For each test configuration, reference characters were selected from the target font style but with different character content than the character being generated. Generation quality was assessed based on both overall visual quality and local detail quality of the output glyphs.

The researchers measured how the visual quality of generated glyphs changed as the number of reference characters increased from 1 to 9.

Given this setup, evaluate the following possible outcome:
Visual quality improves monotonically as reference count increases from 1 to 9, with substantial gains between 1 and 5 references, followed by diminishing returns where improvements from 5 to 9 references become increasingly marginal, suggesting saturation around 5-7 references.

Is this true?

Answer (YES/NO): YES